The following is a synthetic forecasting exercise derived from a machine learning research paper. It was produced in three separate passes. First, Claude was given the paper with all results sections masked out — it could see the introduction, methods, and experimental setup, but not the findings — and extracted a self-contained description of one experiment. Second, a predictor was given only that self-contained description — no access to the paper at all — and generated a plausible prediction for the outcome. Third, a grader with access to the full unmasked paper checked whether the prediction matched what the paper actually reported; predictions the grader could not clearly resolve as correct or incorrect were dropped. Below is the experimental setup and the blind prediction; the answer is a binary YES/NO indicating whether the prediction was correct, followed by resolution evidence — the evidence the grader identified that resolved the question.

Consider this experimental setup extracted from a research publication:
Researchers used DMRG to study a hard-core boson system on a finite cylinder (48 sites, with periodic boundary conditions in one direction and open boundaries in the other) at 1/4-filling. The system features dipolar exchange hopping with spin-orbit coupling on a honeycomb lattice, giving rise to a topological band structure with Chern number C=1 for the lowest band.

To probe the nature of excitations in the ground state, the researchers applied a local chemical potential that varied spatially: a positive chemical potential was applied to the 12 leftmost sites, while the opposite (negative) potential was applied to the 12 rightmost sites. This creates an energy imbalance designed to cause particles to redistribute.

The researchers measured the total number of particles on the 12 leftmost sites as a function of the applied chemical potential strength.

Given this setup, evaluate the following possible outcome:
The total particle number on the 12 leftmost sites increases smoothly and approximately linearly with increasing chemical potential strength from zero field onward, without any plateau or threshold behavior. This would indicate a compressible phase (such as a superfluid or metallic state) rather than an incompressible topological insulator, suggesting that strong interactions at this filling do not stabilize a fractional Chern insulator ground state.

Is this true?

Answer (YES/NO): NO